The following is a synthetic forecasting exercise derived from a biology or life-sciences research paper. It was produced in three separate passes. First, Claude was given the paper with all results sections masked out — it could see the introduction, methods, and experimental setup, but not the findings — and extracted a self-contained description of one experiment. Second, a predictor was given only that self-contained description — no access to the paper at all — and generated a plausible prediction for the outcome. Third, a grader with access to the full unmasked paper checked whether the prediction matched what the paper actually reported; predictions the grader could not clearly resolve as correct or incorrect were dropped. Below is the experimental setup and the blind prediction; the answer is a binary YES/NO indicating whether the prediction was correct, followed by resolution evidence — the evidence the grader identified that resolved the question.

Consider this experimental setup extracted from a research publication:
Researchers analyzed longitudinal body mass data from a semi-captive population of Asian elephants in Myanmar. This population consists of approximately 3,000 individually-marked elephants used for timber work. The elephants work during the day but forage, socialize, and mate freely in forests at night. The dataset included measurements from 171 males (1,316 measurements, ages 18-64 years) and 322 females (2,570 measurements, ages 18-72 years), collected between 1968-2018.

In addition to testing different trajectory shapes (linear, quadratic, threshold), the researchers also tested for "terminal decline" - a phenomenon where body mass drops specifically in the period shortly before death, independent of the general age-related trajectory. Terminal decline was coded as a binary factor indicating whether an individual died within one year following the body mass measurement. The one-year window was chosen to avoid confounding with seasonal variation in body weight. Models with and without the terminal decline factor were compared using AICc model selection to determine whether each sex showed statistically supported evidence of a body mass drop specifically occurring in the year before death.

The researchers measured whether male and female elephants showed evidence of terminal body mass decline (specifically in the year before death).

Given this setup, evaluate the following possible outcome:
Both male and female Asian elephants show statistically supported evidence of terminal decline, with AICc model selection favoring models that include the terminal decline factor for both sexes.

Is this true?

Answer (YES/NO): NO